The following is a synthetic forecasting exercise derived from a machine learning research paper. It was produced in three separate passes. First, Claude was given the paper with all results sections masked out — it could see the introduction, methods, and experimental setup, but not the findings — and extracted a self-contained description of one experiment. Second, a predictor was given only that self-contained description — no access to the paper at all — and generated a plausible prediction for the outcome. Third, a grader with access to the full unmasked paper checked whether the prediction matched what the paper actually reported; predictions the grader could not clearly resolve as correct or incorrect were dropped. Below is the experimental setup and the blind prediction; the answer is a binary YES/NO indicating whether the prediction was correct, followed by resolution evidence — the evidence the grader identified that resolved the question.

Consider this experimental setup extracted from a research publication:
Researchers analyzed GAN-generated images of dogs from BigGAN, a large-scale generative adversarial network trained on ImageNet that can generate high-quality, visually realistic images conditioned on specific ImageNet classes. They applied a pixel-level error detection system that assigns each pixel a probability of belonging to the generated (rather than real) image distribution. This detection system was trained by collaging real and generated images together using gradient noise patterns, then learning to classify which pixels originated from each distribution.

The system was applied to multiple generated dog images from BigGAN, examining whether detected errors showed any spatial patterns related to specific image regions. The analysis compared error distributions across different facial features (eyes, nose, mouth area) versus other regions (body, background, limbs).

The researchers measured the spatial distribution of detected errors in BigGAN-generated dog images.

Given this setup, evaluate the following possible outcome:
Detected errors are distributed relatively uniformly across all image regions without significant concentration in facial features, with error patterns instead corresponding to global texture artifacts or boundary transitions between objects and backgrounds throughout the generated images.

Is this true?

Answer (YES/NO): NO